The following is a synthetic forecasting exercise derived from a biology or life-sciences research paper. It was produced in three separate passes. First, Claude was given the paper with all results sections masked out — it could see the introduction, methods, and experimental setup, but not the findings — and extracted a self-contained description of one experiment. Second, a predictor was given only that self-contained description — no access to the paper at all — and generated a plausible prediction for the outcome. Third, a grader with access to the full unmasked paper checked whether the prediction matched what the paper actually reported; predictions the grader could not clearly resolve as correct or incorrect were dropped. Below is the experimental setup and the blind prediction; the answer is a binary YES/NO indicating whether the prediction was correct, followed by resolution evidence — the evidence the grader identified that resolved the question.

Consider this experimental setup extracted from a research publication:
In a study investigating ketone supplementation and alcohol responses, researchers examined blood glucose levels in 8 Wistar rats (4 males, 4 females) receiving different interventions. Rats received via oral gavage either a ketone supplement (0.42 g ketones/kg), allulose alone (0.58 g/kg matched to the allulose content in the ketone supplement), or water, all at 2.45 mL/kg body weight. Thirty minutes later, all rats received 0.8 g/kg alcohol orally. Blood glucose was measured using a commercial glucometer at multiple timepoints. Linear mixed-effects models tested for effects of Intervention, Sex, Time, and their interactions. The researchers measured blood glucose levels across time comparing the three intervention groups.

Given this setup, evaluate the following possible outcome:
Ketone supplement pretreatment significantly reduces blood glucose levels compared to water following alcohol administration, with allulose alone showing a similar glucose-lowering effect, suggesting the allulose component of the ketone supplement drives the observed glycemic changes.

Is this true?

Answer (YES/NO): NO